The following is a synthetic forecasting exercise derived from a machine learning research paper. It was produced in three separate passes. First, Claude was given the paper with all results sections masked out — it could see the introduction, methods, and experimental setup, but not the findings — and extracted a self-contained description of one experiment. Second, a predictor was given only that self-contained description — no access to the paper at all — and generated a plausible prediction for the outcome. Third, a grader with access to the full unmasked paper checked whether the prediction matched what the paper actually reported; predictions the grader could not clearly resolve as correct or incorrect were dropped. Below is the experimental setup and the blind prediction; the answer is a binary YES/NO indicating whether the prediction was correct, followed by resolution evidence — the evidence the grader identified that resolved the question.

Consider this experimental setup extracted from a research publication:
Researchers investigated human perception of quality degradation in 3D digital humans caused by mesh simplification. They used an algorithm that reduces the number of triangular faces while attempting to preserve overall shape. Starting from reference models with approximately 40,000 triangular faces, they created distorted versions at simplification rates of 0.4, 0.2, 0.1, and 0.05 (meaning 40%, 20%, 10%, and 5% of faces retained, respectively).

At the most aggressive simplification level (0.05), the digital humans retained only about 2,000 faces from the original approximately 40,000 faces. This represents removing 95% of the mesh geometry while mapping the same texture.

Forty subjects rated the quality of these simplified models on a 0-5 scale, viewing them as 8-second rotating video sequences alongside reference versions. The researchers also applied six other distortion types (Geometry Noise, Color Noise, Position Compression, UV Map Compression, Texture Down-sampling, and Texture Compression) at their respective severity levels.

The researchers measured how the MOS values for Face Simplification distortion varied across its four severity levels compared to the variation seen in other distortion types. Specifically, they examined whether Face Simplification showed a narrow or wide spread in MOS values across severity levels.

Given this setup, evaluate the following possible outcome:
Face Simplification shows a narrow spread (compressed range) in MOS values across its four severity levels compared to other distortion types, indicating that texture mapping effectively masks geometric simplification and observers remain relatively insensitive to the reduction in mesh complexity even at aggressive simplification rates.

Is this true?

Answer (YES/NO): YES